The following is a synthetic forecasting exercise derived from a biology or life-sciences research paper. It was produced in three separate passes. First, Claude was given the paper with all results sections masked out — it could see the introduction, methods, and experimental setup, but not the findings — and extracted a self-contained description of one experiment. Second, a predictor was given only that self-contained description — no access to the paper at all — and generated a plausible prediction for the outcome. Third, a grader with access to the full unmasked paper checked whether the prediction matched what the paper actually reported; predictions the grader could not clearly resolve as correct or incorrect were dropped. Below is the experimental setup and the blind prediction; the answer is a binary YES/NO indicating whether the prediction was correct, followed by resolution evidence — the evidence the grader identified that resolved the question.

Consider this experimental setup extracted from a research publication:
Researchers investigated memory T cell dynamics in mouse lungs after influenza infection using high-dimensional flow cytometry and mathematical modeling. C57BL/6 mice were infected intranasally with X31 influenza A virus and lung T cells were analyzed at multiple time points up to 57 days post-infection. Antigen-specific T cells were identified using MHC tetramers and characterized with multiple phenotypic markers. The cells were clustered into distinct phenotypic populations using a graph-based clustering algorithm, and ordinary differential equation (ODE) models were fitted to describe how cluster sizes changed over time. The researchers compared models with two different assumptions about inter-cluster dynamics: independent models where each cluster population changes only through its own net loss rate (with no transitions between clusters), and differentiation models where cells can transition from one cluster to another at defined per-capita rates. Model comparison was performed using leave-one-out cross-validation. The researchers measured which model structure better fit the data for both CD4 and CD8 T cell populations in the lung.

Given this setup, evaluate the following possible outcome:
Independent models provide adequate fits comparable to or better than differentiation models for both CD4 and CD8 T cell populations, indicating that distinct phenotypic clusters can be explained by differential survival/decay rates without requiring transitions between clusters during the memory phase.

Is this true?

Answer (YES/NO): NO